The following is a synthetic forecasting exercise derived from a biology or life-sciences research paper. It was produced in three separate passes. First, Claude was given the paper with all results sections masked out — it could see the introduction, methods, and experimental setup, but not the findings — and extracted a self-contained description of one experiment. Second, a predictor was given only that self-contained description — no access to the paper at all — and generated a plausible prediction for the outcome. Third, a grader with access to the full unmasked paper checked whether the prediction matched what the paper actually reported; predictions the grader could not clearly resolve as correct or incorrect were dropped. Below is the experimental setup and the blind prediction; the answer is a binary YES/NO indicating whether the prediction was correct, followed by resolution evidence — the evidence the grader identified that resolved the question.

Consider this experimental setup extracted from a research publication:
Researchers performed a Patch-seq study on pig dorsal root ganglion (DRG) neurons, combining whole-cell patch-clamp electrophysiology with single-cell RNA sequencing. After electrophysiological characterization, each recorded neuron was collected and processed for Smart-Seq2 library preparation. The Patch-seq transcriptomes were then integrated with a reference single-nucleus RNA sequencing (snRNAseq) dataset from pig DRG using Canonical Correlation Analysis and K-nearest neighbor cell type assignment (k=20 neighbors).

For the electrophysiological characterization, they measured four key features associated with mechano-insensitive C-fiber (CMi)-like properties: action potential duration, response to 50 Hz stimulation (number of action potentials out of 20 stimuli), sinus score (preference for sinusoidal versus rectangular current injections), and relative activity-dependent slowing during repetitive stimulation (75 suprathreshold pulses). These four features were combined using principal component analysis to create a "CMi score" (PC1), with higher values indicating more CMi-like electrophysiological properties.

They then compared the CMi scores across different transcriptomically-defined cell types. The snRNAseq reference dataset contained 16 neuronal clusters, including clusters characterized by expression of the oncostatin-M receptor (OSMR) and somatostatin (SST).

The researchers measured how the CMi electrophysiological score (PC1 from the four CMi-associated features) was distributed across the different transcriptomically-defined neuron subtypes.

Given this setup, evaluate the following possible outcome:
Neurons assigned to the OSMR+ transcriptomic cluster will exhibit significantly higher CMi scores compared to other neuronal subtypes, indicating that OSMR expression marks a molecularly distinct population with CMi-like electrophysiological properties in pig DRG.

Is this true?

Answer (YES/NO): NO